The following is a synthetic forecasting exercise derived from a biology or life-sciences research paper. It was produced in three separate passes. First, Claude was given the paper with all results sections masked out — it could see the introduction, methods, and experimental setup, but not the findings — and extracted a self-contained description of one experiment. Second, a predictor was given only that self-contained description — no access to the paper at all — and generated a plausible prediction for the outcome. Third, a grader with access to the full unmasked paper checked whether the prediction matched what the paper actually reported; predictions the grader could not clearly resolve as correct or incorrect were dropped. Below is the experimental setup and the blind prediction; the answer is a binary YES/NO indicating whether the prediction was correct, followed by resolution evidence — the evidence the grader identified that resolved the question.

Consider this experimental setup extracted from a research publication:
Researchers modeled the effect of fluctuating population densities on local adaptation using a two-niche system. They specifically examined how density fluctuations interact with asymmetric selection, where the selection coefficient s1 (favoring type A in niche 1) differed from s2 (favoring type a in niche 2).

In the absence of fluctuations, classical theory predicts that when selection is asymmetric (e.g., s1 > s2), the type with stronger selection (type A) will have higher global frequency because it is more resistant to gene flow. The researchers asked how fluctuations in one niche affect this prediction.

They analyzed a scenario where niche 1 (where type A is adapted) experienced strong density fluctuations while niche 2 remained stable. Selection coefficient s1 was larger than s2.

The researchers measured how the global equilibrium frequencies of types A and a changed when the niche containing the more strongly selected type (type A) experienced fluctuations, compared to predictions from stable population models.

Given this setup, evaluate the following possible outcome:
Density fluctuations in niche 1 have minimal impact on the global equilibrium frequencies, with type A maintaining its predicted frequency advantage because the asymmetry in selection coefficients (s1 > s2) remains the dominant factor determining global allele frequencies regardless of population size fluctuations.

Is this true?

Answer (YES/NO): NO